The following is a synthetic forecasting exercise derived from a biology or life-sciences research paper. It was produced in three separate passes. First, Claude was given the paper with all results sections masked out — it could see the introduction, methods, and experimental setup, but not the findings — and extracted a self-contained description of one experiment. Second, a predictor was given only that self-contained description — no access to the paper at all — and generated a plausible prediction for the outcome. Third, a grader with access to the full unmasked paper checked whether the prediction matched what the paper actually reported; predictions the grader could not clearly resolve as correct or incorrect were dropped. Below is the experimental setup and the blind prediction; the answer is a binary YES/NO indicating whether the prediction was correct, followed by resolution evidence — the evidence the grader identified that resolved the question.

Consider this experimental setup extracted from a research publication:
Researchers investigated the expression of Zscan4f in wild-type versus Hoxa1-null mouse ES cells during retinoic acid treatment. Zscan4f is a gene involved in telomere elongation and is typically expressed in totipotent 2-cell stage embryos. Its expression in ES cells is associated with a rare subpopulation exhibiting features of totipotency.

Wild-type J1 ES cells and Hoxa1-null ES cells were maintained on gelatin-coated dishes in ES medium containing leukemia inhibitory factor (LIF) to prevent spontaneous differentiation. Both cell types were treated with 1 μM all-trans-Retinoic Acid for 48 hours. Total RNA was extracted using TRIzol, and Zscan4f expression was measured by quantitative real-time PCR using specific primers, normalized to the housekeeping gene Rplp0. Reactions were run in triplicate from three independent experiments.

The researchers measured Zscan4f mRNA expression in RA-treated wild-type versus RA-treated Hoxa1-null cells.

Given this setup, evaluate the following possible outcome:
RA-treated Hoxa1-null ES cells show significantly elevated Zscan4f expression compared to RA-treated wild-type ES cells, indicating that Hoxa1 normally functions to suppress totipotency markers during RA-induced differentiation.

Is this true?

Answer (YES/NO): NO